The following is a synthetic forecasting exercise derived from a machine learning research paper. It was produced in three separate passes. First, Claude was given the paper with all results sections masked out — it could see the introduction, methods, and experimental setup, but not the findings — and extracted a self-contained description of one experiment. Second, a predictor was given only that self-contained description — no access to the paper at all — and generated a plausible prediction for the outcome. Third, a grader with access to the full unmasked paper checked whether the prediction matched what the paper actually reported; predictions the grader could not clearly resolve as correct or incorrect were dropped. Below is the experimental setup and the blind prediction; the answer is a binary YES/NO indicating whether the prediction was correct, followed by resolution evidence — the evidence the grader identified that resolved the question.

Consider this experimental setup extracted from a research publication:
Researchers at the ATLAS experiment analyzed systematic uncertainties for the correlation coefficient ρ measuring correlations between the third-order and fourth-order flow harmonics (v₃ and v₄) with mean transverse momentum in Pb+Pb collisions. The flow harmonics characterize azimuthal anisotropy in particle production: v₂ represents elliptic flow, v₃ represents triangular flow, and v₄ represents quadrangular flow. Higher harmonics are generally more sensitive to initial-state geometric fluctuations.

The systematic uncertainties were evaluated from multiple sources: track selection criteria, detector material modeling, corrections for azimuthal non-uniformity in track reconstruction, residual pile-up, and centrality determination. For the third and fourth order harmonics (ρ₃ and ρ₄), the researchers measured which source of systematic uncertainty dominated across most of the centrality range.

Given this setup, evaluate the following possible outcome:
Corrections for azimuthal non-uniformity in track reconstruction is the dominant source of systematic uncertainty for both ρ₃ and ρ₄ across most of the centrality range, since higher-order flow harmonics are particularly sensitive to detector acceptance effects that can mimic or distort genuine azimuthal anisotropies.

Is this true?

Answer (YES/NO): YES